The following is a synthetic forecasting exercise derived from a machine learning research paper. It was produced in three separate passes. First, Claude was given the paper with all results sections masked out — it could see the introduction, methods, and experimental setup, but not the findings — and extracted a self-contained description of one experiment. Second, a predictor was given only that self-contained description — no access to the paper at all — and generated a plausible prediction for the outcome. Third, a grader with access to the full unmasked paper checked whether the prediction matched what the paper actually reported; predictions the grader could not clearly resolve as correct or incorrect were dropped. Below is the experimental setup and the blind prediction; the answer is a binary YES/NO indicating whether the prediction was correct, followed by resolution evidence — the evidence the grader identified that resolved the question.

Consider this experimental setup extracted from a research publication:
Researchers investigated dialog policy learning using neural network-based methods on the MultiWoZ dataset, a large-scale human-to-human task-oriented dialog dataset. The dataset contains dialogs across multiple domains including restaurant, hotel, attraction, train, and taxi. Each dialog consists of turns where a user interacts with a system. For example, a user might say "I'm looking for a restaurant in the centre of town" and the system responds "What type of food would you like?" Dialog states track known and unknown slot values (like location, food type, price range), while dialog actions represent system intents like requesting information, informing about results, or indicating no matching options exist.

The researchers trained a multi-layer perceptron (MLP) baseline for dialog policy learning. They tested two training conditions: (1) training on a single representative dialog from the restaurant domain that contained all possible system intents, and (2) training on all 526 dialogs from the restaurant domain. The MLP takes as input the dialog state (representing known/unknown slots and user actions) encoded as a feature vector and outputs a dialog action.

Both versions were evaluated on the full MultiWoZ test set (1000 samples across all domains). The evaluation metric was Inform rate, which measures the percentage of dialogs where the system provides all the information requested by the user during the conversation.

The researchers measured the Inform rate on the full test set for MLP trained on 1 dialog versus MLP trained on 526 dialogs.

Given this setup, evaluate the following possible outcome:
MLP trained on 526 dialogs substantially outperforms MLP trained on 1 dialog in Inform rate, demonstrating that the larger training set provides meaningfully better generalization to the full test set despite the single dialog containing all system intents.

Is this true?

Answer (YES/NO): NO